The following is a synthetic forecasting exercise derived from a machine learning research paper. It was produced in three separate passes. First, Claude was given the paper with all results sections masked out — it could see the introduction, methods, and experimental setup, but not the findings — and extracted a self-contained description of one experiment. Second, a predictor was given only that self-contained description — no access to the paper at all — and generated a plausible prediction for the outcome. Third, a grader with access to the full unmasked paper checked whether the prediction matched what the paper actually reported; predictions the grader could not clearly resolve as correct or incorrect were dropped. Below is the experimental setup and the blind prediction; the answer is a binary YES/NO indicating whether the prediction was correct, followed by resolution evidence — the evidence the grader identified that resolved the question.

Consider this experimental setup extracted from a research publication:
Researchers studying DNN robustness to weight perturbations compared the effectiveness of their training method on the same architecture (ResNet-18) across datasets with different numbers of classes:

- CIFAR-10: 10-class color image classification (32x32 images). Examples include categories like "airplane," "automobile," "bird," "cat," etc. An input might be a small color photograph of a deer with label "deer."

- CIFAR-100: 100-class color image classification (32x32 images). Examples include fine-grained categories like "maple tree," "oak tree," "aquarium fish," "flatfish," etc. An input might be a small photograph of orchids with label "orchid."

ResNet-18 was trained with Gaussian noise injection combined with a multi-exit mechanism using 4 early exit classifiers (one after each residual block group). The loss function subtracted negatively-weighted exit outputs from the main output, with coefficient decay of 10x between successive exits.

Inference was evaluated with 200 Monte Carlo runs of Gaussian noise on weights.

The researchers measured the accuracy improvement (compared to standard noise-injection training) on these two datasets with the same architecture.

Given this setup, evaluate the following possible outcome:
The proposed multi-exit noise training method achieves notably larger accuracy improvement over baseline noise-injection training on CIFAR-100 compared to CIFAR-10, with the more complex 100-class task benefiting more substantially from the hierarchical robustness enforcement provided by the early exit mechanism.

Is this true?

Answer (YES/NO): YES